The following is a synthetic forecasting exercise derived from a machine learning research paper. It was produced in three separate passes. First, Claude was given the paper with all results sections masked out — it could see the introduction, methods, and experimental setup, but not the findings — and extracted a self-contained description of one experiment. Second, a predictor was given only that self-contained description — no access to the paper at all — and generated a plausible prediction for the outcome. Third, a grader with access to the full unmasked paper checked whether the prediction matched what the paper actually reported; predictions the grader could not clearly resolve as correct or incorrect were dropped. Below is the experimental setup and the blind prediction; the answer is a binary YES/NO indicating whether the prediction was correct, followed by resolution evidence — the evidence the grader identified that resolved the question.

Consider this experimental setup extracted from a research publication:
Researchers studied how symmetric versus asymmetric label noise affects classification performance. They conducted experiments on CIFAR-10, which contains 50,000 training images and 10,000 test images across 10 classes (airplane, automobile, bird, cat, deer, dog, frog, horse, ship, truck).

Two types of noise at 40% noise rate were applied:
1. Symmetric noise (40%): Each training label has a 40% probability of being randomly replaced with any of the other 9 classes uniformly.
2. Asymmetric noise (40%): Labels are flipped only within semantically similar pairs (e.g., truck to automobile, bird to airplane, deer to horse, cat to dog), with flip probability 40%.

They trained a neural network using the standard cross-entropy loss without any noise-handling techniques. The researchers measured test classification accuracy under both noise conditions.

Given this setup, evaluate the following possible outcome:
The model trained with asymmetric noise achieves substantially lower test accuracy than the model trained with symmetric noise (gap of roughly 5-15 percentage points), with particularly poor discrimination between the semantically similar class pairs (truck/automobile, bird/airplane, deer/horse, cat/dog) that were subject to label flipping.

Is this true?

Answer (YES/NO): NO